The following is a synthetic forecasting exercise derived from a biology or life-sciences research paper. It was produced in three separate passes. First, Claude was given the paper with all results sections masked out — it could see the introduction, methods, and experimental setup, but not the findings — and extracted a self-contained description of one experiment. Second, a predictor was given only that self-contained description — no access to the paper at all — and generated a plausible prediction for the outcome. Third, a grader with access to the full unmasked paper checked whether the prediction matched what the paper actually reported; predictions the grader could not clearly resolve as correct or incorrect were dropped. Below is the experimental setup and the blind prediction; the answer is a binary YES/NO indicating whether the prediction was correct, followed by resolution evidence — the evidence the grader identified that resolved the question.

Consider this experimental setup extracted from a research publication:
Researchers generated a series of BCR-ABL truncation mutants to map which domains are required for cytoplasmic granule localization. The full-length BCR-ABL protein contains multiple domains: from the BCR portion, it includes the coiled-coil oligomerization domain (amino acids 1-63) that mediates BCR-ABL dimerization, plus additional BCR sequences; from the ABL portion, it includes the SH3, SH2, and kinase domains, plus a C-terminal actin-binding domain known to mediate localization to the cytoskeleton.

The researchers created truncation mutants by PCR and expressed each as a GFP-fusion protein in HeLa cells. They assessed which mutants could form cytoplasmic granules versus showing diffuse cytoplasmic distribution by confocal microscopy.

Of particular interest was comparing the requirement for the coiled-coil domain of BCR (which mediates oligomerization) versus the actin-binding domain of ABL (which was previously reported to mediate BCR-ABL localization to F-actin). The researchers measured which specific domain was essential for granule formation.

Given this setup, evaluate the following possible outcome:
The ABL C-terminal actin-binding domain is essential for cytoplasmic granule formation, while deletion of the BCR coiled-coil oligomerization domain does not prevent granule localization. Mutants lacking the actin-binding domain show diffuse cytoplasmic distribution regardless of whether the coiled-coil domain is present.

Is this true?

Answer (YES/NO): NO